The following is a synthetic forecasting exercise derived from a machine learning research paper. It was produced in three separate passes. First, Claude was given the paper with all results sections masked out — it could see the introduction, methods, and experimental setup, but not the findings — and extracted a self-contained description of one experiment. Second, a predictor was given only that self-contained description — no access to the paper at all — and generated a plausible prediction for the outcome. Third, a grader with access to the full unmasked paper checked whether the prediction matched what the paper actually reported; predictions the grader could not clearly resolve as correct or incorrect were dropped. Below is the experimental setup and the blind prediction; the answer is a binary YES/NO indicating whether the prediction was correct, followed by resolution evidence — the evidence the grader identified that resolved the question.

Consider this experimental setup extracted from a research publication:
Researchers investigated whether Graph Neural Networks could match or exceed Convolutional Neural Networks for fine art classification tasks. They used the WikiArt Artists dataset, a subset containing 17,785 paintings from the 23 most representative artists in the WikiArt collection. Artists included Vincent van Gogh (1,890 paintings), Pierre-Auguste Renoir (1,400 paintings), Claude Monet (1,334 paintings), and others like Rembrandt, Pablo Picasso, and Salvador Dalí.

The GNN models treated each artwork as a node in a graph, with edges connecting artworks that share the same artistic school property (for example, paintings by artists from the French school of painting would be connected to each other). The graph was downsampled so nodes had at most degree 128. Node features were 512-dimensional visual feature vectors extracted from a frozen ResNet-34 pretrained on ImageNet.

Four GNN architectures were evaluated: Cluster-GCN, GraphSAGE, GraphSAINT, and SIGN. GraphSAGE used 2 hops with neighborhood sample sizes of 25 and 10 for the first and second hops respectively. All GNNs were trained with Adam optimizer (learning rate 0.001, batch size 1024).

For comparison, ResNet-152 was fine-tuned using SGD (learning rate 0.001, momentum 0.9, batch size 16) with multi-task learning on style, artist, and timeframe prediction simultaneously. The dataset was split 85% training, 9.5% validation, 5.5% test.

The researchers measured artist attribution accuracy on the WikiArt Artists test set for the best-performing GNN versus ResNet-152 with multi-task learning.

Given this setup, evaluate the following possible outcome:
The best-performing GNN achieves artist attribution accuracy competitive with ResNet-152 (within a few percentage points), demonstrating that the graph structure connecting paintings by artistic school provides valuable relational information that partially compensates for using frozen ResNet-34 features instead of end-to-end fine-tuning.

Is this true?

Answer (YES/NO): NO